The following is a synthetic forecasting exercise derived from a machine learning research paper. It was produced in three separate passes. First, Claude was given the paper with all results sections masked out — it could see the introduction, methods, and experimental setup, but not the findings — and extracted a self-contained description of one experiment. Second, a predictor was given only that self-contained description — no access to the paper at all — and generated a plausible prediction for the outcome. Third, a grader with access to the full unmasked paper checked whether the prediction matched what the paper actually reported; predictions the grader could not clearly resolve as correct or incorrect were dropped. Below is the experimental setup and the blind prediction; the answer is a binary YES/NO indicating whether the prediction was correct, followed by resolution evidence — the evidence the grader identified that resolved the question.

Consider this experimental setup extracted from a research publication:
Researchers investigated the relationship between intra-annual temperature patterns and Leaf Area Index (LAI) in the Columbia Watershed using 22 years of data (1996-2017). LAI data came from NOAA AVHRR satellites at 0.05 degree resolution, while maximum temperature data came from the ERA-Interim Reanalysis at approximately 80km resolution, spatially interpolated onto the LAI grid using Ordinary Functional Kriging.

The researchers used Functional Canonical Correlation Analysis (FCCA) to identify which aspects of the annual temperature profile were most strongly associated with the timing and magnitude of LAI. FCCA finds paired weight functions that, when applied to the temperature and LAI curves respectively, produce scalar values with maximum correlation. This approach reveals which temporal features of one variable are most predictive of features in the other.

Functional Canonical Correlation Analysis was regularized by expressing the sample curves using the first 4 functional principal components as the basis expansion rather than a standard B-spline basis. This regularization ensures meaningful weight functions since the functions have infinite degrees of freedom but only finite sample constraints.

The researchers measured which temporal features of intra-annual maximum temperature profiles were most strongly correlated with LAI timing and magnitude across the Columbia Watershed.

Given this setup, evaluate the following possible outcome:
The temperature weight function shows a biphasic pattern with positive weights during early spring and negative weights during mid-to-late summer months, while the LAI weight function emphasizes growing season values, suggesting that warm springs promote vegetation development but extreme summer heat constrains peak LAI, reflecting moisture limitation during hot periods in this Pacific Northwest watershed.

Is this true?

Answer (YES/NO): NO